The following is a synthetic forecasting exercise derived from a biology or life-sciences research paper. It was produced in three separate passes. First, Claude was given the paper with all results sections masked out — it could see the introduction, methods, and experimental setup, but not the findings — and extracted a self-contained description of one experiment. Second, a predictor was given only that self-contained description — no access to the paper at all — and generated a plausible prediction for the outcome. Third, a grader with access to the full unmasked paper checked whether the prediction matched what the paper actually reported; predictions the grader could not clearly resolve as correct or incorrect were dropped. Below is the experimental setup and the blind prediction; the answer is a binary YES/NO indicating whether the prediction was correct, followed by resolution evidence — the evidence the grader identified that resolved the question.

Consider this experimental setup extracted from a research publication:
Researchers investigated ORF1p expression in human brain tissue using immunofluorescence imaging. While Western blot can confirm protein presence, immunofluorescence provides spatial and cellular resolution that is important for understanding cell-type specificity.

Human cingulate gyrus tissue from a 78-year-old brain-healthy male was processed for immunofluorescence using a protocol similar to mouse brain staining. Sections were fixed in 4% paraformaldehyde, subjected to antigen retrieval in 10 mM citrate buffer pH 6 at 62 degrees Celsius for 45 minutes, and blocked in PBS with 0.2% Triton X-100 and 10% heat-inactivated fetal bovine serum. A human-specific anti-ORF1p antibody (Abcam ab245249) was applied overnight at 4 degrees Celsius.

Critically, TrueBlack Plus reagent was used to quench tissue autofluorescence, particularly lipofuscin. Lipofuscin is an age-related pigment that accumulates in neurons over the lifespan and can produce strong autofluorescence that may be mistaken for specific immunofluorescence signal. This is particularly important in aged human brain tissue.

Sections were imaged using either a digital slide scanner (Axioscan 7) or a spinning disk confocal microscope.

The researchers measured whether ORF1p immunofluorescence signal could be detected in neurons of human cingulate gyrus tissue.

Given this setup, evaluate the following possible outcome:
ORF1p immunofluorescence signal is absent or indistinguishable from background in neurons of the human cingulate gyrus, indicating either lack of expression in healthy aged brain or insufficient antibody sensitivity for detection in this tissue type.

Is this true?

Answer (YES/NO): NO